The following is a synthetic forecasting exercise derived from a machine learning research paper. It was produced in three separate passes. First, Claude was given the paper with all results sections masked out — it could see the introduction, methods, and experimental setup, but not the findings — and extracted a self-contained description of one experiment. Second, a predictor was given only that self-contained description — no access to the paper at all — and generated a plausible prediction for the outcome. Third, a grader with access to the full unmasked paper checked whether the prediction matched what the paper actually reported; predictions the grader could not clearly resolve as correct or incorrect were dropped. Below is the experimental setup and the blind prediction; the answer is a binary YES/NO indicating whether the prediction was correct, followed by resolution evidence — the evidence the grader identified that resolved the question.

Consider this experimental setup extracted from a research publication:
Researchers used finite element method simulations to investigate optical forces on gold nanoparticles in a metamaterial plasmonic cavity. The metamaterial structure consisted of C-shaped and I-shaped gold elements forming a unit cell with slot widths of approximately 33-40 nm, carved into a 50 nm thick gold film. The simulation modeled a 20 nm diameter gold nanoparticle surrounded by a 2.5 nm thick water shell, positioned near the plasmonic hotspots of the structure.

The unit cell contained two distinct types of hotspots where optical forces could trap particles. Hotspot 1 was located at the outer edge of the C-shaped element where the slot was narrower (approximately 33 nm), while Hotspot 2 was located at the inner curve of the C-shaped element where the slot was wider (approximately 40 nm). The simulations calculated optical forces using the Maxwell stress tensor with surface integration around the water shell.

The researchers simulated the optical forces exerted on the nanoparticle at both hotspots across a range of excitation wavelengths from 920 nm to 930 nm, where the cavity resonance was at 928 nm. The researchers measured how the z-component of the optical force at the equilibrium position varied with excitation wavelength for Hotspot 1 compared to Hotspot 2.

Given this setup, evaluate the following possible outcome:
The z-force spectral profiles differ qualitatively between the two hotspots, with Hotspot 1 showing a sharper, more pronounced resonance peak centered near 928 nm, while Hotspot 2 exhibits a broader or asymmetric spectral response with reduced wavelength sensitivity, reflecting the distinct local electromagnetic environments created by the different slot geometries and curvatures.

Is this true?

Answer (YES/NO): NO